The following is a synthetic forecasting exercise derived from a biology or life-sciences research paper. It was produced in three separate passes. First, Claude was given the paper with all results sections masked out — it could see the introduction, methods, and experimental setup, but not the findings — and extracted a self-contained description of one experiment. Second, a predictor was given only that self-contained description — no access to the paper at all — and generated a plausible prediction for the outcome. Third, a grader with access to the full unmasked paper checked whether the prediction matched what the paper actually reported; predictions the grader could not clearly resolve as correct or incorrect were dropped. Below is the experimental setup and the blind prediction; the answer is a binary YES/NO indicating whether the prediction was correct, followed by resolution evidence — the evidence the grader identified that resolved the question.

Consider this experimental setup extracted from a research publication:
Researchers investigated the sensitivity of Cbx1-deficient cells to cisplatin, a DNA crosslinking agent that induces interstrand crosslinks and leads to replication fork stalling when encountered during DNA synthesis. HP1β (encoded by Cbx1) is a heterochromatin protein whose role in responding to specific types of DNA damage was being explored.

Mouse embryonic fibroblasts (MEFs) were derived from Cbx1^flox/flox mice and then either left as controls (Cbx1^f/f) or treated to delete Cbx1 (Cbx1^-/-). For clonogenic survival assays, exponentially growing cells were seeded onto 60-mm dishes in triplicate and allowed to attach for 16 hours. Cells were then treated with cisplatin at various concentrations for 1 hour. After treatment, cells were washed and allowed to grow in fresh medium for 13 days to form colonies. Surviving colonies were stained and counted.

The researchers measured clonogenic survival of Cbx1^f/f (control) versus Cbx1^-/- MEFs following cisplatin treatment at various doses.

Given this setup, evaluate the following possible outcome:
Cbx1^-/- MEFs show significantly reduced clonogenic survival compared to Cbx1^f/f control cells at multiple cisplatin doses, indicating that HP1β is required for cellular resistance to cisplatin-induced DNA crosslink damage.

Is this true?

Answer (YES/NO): YES